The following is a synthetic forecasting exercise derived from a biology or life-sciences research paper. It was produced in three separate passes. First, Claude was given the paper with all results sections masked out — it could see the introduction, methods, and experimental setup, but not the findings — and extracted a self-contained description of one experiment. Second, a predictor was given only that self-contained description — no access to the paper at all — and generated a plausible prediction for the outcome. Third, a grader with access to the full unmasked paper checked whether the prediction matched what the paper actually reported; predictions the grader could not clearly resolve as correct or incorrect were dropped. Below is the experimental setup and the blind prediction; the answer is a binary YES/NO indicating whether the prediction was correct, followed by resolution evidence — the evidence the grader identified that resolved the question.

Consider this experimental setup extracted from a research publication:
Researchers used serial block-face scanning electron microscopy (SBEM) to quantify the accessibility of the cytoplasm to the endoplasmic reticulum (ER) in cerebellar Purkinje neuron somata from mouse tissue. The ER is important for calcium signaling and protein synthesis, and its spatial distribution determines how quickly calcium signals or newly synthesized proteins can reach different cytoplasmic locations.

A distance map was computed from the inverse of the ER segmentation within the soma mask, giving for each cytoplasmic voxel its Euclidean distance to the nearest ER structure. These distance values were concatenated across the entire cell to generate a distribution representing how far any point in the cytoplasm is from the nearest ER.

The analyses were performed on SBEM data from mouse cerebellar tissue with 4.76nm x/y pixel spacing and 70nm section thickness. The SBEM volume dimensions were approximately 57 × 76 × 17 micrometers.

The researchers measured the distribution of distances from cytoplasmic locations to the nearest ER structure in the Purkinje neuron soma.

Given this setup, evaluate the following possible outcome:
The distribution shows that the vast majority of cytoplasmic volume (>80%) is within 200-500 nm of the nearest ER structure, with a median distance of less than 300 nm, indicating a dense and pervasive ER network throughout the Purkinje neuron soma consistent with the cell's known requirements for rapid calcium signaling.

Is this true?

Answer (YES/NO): NO